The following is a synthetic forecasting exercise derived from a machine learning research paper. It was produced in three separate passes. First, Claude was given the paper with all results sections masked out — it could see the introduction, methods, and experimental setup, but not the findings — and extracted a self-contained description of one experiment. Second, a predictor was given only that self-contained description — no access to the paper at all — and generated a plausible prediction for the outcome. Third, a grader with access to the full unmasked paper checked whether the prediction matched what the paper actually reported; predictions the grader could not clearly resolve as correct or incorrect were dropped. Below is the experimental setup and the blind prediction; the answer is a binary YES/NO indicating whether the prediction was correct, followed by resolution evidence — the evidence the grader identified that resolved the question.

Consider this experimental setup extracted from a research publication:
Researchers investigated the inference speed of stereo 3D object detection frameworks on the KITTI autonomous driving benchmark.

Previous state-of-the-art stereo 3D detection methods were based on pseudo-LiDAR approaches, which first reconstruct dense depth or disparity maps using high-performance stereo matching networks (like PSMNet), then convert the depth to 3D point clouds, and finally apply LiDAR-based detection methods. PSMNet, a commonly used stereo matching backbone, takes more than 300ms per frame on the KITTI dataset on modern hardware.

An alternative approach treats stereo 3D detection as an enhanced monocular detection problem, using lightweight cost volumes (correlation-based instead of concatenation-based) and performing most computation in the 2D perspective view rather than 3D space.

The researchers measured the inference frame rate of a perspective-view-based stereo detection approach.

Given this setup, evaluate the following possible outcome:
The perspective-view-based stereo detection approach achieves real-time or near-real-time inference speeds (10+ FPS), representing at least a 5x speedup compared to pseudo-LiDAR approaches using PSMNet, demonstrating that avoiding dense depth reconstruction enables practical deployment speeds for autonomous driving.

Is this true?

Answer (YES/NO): YES